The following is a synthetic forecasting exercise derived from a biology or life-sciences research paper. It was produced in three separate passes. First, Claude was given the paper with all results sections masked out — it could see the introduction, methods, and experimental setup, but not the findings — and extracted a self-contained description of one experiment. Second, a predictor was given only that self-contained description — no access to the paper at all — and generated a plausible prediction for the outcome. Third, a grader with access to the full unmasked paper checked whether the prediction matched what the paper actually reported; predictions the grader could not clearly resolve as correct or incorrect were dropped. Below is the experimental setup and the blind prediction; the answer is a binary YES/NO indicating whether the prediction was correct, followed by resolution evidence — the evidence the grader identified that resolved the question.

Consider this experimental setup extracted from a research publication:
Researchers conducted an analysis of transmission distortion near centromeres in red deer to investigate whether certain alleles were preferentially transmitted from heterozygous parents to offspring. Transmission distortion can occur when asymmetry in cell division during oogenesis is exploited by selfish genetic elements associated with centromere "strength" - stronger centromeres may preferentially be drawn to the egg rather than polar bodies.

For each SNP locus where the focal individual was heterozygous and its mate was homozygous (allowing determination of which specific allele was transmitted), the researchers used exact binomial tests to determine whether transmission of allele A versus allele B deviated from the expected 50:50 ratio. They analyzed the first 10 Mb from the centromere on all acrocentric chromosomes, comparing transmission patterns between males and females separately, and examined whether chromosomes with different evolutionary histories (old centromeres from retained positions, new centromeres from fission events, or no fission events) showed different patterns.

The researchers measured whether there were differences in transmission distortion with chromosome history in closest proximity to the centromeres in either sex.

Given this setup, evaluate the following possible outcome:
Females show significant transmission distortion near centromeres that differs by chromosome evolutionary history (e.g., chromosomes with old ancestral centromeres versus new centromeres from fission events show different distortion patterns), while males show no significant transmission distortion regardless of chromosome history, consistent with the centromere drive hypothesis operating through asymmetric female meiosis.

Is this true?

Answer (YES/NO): NO